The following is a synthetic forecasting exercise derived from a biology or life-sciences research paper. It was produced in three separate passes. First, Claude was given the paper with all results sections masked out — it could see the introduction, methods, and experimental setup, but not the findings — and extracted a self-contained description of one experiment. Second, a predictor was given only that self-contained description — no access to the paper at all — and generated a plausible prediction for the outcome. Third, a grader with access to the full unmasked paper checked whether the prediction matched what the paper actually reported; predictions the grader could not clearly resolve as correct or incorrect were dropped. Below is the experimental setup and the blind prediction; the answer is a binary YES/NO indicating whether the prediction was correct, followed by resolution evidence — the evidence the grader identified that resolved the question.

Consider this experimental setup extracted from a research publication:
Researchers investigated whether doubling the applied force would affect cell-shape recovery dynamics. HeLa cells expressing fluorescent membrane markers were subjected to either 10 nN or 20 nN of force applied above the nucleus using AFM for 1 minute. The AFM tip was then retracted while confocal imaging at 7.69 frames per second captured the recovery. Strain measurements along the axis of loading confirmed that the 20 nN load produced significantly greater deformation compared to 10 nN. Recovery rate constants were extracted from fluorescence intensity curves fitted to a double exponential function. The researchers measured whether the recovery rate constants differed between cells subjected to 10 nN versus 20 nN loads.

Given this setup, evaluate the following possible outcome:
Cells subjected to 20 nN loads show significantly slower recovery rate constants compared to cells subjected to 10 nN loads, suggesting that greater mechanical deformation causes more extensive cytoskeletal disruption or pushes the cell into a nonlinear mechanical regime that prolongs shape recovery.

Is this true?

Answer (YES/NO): NO